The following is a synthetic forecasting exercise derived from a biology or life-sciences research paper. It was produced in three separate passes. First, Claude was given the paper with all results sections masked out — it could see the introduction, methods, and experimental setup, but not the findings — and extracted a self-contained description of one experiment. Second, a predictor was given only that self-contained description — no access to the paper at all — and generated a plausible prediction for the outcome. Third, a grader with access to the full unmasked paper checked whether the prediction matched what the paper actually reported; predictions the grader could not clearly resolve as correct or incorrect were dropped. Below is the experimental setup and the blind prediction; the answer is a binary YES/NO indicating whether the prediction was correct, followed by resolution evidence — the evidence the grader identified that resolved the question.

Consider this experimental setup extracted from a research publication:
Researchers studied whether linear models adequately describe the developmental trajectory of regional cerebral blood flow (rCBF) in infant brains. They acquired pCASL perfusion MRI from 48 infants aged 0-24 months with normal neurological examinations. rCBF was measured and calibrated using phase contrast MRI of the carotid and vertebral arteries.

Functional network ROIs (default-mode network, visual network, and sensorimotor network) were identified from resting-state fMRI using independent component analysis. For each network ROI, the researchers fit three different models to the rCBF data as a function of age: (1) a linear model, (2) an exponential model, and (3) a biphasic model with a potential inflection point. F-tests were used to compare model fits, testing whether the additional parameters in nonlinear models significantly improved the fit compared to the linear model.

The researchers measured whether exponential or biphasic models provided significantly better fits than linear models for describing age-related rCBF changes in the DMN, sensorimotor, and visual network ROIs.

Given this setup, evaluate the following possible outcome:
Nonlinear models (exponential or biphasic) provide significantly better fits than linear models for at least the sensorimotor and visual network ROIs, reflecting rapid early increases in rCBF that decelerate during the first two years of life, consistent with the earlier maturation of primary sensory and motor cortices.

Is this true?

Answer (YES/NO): NO